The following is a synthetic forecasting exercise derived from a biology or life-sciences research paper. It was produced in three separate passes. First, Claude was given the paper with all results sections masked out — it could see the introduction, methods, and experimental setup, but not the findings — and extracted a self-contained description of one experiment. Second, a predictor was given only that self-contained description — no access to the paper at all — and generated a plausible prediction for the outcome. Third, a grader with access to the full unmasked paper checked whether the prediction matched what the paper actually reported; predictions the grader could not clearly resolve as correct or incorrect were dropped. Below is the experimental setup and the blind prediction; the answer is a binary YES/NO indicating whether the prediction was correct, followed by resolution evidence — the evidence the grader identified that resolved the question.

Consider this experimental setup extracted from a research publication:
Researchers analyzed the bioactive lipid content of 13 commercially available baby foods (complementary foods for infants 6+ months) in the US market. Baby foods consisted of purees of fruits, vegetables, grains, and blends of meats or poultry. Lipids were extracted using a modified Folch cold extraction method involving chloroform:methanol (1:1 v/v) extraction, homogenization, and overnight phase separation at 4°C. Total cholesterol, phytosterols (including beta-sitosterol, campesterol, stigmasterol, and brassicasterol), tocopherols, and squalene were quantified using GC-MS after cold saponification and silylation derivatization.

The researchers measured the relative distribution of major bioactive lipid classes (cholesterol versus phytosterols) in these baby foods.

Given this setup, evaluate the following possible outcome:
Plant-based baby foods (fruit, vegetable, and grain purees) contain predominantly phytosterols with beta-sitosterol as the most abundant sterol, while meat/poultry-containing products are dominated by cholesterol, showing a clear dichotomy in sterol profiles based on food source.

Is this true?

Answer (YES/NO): NO